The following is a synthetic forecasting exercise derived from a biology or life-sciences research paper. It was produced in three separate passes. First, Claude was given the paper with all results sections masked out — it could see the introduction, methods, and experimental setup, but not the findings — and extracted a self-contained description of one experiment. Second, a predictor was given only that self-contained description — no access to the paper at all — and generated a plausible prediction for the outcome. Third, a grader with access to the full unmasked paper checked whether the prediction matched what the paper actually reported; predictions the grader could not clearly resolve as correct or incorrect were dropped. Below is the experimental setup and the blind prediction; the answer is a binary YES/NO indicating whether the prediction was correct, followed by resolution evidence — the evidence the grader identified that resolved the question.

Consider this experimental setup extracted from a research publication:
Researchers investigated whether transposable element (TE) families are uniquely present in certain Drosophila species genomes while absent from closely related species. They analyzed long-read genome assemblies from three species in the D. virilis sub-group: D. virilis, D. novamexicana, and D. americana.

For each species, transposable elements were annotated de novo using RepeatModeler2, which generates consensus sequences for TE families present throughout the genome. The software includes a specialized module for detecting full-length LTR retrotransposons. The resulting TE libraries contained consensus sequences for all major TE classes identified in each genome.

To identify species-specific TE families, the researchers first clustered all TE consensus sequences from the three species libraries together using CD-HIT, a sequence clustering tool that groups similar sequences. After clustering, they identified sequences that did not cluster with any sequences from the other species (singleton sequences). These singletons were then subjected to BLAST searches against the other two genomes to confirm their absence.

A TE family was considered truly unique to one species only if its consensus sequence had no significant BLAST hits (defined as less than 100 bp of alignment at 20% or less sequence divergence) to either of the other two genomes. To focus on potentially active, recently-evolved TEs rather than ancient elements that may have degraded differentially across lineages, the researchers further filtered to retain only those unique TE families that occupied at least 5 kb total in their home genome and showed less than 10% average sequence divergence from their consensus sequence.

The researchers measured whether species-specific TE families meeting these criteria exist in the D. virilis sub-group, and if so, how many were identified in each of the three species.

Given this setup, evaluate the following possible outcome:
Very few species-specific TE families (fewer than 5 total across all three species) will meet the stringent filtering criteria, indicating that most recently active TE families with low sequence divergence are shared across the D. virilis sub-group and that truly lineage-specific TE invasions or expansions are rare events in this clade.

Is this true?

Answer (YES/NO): YES